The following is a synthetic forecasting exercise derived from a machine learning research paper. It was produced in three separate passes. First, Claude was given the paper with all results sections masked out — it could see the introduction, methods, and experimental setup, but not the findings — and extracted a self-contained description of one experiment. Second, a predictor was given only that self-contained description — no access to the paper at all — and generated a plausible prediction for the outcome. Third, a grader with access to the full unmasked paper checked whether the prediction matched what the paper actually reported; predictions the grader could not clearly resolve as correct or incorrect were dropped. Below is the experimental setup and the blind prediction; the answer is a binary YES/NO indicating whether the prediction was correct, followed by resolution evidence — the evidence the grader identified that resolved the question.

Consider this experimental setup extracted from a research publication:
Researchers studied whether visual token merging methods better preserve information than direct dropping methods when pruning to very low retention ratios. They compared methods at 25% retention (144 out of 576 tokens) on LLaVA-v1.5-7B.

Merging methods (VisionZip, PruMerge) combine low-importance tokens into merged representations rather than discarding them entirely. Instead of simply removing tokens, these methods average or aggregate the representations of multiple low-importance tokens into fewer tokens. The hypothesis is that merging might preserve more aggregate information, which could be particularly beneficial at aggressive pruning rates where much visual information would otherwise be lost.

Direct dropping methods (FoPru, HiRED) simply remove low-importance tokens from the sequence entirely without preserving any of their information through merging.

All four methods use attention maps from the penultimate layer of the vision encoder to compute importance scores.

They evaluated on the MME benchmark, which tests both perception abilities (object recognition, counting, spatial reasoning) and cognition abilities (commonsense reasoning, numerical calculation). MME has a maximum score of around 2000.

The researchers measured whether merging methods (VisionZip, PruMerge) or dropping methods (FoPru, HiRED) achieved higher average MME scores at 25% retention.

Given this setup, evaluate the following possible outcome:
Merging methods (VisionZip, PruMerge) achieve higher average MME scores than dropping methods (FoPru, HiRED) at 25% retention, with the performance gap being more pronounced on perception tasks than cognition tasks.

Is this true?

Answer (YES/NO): NO